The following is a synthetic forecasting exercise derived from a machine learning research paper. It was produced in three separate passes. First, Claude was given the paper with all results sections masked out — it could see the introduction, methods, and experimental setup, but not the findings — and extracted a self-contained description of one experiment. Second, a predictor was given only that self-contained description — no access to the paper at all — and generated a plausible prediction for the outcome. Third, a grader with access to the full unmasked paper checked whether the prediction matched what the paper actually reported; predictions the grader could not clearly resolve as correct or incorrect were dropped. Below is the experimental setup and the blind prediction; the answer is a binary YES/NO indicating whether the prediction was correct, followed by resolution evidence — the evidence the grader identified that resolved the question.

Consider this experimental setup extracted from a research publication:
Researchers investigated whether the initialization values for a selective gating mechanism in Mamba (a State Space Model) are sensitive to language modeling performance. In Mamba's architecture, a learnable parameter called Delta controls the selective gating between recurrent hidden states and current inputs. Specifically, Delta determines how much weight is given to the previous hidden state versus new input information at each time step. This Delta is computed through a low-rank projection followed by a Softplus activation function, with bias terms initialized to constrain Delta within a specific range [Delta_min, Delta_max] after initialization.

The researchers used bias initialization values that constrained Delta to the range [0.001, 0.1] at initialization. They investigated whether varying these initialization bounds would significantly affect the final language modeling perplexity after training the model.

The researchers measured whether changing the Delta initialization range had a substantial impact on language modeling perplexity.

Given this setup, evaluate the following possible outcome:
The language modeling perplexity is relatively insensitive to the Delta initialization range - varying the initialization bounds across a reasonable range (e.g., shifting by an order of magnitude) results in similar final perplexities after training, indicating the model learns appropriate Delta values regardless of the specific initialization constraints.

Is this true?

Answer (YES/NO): YES